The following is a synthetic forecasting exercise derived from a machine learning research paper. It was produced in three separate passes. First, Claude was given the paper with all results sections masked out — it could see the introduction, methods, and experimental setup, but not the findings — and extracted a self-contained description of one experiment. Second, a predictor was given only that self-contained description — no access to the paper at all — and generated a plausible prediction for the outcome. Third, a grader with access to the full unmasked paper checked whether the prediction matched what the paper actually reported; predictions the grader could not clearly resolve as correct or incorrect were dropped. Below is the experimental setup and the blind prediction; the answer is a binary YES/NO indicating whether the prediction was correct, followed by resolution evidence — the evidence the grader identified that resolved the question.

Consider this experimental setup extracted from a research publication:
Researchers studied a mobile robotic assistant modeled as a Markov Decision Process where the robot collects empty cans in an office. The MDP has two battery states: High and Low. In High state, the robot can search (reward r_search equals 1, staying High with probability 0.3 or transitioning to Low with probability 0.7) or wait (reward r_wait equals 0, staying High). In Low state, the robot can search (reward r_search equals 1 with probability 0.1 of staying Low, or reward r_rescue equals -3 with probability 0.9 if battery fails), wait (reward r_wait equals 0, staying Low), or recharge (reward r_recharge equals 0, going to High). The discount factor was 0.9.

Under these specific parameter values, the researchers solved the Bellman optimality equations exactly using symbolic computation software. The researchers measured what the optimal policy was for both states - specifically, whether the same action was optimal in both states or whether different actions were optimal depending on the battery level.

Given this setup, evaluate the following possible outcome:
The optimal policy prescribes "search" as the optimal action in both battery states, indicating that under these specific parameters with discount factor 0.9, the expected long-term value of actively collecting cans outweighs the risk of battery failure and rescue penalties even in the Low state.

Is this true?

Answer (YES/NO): NO